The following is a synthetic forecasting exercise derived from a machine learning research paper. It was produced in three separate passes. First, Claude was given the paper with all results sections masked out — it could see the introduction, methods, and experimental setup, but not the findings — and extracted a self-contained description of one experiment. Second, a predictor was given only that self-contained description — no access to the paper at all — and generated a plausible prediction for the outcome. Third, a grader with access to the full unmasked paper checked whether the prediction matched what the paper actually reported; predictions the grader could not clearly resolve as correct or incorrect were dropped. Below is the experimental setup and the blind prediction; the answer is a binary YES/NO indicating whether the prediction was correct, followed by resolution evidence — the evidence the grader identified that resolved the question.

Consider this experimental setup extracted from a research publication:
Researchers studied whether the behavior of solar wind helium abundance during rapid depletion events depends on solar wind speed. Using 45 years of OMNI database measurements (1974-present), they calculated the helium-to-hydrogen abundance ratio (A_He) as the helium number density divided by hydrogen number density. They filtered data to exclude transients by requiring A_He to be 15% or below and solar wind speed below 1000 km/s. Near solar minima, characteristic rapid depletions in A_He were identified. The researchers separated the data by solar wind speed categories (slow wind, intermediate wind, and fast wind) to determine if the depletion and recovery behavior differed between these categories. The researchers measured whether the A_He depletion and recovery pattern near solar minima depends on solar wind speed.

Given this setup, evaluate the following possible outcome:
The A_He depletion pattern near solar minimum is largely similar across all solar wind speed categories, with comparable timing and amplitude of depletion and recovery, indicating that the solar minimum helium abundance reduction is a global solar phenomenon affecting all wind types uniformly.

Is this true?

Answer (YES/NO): NO